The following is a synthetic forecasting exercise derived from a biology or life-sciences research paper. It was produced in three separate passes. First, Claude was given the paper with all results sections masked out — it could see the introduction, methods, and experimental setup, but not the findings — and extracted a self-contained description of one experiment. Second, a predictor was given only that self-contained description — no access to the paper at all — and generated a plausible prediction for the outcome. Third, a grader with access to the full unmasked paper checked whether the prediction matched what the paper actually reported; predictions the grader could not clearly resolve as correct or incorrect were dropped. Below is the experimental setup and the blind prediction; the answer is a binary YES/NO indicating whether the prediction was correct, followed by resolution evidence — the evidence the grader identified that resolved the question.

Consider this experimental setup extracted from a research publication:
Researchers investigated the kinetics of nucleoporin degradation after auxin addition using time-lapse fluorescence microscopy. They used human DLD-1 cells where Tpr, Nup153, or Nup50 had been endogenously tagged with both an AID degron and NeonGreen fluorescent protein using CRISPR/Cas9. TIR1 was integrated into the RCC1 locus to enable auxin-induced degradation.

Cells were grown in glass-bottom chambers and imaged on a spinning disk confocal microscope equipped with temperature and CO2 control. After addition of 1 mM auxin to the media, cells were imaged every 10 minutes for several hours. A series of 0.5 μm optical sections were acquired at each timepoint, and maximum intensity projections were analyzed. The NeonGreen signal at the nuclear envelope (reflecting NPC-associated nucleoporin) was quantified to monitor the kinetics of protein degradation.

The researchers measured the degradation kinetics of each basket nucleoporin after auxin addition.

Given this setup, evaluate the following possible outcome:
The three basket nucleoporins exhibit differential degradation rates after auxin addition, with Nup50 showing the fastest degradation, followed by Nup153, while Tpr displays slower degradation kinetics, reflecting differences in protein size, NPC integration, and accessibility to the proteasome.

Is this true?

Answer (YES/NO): NO